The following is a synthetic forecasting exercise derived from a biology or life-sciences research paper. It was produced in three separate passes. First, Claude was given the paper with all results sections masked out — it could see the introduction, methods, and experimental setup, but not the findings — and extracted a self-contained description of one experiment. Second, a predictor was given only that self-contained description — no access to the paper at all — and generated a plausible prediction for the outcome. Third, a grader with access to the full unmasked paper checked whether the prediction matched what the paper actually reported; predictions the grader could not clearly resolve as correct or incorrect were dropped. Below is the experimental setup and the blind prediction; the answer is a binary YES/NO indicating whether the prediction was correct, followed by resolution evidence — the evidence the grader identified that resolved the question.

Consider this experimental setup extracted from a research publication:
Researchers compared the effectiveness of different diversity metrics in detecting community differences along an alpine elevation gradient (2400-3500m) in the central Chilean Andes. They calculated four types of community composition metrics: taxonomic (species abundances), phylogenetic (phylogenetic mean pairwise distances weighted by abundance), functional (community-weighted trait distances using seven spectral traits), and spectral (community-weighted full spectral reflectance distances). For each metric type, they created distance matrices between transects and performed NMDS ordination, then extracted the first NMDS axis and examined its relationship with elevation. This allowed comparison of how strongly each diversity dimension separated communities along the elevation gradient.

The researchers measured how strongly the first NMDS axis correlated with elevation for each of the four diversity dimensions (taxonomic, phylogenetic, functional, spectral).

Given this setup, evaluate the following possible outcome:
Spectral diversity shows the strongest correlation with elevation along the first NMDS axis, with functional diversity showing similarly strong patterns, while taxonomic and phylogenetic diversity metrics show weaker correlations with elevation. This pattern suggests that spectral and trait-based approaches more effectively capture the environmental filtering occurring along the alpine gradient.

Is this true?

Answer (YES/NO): NO